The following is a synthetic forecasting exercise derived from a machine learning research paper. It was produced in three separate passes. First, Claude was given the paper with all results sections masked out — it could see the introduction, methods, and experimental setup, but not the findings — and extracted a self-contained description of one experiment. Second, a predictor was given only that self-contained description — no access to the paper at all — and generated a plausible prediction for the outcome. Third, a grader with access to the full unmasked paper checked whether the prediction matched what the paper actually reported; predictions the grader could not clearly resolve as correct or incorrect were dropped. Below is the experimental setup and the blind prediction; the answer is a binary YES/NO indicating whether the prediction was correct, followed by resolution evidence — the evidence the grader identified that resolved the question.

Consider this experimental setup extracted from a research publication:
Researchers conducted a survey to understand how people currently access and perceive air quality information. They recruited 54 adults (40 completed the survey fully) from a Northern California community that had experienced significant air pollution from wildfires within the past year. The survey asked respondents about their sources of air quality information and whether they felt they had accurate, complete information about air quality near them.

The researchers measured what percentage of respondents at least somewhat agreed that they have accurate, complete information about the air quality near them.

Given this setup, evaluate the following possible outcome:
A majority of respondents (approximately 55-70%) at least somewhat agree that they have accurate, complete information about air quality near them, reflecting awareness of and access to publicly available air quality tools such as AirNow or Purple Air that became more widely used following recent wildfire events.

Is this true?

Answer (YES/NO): NO